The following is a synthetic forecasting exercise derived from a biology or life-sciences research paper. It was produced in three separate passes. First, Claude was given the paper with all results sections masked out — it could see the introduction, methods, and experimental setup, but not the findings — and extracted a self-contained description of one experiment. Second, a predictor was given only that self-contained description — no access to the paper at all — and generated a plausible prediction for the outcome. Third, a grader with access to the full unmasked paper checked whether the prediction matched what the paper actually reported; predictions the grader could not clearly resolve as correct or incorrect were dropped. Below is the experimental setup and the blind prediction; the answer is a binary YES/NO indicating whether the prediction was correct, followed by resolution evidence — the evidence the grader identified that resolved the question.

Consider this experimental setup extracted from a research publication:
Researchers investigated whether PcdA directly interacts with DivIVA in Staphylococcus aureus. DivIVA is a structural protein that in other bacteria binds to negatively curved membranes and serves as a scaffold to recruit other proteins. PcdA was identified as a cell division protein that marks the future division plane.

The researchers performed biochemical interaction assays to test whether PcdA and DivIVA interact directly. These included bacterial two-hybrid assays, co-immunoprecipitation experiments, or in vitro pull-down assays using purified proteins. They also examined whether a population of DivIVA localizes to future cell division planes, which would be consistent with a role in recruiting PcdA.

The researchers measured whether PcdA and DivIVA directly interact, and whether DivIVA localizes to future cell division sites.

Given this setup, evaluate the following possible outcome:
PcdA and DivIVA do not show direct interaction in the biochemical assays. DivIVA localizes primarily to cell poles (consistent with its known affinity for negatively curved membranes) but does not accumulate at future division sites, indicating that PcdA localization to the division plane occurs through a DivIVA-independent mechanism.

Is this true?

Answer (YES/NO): NO